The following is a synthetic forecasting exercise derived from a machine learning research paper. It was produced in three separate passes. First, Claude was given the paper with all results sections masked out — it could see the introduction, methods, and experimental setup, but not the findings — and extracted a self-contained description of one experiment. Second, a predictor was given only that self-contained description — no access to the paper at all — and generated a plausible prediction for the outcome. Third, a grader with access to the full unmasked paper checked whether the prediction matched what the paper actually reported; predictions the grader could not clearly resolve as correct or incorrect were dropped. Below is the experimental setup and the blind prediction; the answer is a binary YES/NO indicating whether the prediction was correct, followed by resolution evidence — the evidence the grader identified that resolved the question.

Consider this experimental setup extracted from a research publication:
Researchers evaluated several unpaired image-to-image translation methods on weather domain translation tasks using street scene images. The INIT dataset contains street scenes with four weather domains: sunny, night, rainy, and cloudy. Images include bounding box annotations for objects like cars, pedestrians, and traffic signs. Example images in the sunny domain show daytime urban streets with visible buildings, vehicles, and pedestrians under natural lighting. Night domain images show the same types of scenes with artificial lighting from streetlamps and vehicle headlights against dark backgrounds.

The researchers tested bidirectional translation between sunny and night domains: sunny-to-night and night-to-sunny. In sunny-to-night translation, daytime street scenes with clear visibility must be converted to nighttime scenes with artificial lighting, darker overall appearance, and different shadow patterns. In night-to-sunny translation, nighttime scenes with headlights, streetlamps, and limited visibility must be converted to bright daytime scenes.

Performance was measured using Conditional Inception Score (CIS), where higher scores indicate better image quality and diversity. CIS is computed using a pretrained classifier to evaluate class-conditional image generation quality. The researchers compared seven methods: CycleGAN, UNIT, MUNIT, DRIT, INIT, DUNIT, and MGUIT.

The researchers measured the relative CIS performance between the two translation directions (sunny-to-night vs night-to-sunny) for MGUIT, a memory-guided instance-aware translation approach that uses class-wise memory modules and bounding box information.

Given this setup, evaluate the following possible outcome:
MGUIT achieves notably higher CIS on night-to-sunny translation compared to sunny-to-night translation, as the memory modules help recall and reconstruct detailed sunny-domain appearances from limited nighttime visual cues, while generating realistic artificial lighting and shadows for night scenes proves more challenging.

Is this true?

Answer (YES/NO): NO